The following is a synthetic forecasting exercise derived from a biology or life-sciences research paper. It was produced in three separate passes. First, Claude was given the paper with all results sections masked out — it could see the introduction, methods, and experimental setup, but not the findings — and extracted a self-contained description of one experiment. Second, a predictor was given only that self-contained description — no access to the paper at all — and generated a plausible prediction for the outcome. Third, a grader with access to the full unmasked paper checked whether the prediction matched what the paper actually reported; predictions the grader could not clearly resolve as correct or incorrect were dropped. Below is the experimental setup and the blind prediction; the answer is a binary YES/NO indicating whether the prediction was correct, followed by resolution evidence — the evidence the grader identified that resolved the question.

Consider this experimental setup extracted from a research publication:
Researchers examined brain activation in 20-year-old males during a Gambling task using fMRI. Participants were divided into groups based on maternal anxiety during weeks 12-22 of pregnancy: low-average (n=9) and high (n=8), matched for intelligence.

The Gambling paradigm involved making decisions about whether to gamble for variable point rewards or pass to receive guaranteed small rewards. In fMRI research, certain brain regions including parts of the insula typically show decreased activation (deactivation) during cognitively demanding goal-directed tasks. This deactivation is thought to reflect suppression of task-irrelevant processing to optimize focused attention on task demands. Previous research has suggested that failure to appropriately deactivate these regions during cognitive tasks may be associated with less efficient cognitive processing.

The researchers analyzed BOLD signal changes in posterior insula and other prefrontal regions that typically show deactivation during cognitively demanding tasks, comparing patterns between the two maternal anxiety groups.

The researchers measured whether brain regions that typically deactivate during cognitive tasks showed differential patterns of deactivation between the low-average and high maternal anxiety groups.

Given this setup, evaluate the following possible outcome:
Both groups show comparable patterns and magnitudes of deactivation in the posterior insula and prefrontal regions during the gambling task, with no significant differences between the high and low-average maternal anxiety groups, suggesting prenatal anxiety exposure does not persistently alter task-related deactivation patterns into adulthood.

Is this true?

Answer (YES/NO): NO